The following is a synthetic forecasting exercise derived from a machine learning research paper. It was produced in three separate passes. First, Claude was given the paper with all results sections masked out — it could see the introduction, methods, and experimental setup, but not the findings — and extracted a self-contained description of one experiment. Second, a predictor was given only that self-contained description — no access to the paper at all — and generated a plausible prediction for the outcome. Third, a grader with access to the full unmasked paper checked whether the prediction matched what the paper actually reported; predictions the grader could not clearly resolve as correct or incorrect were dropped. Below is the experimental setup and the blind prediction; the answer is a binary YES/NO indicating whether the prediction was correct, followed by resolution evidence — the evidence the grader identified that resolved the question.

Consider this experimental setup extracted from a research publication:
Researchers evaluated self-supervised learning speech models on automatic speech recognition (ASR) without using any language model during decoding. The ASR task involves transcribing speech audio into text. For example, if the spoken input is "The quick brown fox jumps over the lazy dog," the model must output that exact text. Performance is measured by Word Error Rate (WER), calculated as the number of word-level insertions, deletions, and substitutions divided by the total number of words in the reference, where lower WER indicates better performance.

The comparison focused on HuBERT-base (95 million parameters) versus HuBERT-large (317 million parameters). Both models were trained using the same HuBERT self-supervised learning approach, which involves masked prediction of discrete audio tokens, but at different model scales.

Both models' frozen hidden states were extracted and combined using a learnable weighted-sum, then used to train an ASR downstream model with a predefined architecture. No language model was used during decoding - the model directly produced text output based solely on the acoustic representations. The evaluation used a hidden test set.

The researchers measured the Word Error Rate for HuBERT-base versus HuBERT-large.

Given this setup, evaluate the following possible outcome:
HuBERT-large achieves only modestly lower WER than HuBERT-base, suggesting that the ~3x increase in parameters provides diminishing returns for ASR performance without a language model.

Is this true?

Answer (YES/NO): NO